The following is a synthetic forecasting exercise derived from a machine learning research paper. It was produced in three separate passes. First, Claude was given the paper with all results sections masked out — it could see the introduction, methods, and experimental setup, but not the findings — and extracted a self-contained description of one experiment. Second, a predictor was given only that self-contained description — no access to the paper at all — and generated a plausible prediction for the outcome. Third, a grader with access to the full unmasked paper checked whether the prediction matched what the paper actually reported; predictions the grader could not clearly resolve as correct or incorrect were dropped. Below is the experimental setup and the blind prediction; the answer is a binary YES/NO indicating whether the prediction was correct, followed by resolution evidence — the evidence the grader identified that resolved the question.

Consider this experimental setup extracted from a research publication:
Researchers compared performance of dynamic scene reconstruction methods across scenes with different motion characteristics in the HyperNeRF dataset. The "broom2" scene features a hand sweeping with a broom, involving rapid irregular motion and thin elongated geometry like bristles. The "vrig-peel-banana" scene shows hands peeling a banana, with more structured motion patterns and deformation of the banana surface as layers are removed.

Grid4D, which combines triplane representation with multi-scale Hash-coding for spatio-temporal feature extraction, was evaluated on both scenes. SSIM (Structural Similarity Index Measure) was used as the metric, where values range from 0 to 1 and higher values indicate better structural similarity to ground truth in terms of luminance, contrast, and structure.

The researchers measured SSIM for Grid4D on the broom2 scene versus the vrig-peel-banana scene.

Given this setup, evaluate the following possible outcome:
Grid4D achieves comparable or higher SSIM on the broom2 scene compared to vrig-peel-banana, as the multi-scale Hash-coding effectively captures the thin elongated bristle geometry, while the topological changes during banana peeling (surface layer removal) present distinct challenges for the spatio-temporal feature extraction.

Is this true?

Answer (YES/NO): NO